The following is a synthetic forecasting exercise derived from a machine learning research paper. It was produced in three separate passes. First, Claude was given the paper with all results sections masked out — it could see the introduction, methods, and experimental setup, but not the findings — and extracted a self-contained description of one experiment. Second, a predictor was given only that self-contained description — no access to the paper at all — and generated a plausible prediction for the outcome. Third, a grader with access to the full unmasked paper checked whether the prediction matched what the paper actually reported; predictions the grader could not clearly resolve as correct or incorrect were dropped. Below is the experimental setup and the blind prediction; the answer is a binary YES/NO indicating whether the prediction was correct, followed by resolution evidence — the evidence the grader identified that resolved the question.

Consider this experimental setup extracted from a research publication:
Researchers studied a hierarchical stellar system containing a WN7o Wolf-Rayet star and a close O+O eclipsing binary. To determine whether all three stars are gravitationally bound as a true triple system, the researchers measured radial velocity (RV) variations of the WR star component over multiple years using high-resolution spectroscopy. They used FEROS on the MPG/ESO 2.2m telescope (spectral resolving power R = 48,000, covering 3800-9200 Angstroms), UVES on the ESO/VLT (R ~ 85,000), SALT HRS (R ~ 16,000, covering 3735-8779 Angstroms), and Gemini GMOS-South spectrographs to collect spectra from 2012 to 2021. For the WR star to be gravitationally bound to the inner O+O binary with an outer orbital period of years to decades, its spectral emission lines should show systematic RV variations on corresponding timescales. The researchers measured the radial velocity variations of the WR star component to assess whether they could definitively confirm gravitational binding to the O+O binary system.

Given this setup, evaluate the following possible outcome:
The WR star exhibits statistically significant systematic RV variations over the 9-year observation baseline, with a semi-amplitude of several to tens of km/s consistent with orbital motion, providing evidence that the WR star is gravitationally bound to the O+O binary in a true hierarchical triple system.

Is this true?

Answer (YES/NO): NO